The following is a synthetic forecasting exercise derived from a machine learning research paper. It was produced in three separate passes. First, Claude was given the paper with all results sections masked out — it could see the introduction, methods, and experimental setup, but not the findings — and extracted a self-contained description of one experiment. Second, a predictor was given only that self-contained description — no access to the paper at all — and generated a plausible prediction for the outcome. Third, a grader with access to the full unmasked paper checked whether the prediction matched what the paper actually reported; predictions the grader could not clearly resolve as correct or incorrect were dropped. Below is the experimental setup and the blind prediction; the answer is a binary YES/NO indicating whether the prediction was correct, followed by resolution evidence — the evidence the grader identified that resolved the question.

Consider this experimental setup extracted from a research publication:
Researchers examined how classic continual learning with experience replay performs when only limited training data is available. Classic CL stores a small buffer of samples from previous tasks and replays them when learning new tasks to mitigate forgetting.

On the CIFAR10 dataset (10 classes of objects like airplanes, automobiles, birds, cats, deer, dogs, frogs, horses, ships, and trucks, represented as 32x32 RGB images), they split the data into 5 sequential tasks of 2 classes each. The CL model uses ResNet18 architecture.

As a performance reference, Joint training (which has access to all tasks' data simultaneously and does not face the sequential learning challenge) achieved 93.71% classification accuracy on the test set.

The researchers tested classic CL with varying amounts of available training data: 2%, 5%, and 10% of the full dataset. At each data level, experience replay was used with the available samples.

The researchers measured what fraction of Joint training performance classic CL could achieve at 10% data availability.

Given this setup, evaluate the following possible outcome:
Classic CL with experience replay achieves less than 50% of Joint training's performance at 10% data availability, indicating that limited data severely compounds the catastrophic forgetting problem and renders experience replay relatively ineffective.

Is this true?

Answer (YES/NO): NO